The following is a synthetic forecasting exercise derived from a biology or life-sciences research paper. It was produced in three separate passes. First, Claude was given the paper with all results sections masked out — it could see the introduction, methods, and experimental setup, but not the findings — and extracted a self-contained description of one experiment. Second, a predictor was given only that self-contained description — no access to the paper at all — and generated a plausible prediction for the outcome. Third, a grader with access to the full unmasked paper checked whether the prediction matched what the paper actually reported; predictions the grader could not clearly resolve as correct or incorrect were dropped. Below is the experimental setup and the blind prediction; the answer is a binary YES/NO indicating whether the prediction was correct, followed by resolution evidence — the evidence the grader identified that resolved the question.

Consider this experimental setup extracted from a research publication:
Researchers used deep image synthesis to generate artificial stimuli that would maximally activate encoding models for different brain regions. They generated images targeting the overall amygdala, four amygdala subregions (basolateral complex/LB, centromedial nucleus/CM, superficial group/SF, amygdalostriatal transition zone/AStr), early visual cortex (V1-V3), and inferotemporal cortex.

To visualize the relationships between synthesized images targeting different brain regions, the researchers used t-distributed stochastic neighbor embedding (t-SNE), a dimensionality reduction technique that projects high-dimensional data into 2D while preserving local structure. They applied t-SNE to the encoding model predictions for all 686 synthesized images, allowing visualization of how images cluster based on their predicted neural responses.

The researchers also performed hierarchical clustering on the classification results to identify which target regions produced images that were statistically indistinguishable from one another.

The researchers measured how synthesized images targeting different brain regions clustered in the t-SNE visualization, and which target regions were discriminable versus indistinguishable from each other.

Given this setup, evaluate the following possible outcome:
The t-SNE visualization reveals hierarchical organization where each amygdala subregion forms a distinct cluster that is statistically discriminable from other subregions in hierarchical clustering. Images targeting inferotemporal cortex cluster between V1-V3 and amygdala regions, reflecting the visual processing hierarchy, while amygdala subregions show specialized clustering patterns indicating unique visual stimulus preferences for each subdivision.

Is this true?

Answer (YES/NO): NO